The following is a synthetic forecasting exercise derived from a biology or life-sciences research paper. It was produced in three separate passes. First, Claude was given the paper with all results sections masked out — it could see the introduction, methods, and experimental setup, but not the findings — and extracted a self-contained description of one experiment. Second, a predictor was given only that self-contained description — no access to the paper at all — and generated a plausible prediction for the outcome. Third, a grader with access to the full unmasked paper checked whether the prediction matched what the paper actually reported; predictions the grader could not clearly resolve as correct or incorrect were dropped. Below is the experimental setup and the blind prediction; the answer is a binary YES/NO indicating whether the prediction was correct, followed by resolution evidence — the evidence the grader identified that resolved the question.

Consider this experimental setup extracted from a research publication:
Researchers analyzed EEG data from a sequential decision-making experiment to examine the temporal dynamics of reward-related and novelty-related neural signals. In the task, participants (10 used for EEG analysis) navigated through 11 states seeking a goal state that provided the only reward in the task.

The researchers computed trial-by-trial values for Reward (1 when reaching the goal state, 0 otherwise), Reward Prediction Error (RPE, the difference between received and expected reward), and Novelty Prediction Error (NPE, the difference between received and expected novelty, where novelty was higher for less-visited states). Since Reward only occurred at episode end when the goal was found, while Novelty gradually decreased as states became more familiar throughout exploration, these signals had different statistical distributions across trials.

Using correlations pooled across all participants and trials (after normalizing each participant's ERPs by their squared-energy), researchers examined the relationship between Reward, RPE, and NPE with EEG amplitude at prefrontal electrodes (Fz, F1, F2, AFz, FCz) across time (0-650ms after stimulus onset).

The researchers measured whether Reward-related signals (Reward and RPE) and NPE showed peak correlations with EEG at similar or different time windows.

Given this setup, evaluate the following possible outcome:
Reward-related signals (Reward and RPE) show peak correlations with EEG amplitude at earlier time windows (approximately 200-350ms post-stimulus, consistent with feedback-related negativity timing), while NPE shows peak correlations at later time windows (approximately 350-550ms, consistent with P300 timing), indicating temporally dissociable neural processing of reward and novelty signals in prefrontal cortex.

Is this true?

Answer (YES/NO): NO